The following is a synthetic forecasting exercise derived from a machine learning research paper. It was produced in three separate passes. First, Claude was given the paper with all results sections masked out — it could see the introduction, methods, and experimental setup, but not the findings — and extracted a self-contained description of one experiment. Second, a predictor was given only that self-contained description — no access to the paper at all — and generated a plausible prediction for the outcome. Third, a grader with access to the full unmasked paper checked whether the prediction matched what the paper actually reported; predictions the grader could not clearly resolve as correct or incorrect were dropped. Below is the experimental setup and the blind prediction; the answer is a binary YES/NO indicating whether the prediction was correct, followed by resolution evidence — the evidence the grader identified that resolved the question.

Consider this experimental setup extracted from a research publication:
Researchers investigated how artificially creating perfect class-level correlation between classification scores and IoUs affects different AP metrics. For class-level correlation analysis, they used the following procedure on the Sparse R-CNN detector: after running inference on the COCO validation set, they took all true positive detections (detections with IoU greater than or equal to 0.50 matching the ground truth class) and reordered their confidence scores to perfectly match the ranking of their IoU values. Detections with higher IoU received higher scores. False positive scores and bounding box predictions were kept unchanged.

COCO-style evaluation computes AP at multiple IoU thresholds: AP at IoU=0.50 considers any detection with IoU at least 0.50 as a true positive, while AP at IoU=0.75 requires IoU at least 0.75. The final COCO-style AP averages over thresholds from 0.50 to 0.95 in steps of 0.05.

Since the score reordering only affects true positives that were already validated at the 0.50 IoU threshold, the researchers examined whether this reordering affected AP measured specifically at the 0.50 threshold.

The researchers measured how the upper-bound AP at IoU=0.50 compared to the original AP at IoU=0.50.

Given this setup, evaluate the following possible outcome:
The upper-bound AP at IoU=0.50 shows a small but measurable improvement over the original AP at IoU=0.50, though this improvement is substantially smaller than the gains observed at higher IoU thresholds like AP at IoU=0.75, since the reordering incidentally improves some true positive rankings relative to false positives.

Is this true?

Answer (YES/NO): NO